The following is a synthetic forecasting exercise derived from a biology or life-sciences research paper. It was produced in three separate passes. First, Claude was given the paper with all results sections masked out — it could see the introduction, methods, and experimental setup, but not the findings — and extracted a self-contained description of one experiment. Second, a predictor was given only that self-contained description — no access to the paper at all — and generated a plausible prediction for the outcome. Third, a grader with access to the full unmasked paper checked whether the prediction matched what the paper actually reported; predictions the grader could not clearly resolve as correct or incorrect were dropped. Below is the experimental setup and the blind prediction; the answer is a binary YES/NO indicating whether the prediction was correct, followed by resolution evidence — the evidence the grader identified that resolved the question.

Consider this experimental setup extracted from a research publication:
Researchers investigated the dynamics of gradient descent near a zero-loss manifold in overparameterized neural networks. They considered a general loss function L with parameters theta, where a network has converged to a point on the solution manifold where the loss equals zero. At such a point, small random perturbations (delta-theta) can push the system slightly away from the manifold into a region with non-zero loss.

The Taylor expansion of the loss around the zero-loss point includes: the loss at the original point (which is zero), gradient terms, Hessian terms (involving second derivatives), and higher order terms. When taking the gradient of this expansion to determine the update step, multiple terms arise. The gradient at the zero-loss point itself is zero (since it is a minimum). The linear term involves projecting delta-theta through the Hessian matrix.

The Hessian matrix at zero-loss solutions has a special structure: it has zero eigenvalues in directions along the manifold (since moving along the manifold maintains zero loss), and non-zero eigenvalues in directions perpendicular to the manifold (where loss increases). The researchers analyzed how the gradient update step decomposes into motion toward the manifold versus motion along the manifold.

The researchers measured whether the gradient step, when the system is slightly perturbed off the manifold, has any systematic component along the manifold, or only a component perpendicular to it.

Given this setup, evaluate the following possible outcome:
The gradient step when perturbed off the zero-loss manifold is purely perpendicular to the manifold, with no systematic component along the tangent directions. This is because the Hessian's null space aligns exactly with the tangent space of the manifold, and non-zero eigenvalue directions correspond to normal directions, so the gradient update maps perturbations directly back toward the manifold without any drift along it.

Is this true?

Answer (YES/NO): NO